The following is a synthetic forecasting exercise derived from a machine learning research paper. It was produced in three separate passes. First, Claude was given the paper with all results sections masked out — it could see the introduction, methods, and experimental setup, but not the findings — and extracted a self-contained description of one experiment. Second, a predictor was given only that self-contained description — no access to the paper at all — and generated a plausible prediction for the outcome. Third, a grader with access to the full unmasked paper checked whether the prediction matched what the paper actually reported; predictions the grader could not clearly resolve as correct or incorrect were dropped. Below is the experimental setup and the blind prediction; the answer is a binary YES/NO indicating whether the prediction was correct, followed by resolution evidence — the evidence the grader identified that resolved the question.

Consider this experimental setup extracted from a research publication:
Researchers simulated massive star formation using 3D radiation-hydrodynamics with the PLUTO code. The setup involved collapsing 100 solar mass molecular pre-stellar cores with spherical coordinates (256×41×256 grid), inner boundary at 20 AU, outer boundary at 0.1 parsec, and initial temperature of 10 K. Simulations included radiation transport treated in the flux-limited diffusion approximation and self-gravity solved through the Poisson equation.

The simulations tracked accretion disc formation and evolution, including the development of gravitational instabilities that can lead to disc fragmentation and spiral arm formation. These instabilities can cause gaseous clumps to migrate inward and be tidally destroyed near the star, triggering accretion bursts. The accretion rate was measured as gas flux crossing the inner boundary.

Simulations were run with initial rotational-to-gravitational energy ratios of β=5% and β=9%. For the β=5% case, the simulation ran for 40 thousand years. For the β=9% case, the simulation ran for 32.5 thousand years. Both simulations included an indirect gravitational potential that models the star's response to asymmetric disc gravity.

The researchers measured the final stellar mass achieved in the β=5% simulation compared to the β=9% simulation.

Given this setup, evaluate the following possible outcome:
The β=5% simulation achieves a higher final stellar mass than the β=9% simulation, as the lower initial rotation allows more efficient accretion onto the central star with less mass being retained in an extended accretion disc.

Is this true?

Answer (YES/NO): YES